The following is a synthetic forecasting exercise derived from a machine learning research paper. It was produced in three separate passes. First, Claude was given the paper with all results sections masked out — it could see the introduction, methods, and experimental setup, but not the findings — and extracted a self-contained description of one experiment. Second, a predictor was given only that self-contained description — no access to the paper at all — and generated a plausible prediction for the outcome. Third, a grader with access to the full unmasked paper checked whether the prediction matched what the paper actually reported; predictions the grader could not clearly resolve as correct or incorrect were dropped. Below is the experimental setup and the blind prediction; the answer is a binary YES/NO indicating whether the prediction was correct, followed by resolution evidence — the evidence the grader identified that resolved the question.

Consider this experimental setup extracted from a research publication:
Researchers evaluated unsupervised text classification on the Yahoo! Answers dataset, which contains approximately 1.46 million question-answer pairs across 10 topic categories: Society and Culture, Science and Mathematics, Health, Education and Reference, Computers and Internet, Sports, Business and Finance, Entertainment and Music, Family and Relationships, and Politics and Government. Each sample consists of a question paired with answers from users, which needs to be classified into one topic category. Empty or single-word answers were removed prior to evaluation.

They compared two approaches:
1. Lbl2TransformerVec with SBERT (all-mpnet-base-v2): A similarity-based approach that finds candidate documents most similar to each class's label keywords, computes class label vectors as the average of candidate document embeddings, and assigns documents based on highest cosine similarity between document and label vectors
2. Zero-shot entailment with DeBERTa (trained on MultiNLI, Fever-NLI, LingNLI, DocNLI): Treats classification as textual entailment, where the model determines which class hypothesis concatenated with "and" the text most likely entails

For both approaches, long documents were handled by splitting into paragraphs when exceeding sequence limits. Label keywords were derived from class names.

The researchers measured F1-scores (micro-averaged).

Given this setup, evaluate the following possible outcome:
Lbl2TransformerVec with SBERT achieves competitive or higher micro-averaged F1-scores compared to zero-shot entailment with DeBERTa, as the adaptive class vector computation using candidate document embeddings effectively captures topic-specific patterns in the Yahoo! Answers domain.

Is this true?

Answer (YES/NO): YES